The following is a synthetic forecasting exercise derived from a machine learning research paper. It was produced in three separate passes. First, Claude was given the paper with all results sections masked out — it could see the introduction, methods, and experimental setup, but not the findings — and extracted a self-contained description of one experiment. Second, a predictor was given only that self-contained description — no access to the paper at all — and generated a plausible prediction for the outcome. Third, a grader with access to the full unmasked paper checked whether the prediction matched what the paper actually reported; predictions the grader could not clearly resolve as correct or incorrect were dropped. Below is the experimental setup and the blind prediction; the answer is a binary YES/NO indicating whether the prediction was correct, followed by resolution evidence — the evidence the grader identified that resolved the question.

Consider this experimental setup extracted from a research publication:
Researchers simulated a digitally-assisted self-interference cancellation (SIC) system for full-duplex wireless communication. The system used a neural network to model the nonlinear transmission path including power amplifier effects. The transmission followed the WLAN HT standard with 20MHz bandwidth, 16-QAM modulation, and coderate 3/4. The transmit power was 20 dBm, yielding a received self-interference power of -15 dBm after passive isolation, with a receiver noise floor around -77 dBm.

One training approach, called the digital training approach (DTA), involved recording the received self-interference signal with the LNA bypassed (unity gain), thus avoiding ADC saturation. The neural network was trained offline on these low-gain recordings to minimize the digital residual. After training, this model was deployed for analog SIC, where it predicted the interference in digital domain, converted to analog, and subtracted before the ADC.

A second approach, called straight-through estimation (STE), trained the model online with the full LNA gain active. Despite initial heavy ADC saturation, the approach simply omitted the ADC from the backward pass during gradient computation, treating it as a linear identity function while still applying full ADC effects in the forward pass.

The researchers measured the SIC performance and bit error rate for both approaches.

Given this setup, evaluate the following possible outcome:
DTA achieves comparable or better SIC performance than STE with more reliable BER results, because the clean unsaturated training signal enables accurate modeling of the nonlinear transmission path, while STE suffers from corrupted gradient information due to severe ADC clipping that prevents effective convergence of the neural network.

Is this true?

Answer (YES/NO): NO